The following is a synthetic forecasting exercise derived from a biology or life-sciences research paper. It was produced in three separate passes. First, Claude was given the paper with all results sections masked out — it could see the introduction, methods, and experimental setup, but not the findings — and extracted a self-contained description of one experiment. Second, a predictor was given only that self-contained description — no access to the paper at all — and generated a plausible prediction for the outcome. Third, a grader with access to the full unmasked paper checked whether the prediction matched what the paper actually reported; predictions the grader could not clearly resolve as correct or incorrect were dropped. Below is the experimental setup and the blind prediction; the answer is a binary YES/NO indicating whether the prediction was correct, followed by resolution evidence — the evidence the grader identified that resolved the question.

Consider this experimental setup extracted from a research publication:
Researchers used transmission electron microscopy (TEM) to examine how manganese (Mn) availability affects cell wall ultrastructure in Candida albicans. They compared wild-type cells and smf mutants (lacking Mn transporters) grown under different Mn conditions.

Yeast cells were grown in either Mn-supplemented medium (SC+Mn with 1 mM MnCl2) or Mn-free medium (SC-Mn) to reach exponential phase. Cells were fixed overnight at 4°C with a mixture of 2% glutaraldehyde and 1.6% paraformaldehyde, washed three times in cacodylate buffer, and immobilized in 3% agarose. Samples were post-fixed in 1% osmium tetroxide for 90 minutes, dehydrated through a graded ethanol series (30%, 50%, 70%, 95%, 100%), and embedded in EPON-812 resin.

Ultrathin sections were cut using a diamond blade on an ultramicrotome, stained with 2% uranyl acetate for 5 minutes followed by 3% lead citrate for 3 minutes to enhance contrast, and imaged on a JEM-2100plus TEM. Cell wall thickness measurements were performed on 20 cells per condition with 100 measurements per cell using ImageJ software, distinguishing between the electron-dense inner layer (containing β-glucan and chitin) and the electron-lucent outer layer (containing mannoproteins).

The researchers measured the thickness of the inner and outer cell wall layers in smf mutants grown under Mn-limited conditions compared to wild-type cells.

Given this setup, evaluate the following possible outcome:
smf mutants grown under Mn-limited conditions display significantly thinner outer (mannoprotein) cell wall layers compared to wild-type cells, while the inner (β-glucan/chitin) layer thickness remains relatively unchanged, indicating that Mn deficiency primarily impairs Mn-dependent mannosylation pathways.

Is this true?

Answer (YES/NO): NO